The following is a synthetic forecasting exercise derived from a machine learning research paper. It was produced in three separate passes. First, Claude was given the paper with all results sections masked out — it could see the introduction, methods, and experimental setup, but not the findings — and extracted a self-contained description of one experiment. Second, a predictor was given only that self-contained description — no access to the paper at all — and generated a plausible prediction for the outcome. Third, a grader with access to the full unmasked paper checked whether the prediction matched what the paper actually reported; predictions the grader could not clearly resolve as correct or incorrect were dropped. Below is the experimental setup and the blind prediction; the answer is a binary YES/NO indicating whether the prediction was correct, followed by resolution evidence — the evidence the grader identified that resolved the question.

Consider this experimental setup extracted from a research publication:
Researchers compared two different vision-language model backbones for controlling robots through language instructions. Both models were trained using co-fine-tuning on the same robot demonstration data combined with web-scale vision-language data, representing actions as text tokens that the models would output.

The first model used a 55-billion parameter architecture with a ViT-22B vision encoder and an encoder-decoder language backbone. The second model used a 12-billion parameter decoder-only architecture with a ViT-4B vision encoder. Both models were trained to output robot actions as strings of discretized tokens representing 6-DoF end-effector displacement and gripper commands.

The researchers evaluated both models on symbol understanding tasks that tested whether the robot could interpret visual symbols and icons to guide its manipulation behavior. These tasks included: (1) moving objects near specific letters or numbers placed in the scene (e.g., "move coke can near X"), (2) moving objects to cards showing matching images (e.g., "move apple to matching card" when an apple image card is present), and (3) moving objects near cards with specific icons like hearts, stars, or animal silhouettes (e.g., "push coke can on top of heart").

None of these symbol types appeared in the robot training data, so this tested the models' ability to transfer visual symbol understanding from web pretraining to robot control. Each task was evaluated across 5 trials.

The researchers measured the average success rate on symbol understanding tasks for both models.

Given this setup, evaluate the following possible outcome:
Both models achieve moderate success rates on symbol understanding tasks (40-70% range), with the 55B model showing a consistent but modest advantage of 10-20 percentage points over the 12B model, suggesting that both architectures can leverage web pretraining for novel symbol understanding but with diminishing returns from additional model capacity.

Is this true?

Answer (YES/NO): NO